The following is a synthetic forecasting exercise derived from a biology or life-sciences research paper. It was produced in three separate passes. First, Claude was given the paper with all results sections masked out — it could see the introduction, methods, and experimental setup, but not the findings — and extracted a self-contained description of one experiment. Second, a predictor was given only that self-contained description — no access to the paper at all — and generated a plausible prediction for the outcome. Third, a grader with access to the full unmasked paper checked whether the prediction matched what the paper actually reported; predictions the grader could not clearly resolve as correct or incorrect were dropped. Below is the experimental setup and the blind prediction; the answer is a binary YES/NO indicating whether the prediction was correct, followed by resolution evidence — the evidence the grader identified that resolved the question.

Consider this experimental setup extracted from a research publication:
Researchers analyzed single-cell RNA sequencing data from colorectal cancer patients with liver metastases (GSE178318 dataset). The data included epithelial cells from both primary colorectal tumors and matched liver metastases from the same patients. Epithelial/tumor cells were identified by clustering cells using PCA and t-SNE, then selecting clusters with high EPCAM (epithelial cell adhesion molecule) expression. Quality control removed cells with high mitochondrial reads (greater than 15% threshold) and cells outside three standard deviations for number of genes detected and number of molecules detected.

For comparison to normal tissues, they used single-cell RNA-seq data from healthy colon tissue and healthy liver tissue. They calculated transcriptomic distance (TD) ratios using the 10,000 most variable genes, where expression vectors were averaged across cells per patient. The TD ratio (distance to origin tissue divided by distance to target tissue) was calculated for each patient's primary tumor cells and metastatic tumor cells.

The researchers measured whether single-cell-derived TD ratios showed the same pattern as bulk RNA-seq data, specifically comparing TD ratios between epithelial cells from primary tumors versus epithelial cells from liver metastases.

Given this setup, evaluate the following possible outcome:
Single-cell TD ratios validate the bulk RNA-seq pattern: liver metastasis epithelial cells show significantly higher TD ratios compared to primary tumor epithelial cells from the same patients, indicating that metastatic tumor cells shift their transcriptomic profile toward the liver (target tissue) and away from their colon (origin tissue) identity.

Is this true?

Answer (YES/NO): YES